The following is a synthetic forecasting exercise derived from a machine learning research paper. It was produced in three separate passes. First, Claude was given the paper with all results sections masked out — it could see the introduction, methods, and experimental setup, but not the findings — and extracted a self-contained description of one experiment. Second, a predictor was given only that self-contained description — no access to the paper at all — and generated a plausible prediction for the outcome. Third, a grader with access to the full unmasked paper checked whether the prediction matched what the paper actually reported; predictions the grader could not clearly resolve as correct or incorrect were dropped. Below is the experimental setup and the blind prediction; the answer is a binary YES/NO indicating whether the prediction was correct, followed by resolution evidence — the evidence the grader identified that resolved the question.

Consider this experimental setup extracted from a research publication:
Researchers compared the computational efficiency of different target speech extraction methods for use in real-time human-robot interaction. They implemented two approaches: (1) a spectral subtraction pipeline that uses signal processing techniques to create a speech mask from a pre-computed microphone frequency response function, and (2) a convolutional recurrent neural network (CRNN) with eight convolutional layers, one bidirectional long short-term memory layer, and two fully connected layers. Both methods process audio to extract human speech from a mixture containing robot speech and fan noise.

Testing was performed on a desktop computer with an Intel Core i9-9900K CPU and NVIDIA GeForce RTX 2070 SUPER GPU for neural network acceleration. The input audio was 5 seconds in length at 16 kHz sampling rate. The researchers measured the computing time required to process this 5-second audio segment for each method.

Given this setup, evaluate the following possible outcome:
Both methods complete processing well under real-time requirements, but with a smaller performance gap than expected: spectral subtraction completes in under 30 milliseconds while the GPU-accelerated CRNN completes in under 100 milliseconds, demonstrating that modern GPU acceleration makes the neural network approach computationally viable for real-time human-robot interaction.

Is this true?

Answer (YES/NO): NO